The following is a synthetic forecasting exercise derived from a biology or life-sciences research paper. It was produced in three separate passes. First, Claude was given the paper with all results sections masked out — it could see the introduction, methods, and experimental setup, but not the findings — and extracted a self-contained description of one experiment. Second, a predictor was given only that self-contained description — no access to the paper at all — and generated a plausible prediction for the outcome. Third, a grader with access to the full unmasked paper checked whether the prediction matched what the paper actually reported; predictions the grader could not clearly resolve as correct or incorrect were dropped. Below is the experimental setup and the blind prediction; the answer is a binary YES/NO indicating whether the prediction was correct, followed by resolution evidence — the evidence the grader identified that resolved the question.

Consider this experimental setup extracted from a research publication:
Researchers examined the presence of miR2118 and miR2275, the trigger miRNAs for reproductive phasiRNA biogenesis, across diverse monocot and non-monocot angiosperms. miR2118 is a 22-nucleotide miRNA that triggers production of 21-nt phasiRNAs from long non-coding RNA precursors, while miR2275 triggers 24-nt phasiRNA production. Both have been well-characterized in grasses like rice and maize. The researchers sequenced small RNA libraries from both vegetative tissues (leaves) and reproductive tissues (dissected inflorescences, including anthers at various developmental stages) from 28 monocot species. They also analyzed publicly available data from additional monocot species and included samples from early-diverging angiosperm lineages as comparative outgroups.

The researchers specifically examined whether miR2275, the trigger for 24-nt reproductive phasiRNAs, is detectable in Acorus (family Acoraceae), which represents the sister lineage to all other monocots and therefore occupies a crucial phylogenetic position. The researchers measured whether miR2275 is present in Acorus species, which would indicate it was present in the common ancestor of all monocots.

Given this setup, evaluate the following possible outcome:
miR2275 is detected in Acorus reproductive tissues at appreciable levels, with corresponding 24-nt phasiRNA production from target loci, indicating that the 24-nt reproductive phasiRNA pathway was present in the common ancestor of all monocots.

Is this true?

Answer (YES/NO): NO